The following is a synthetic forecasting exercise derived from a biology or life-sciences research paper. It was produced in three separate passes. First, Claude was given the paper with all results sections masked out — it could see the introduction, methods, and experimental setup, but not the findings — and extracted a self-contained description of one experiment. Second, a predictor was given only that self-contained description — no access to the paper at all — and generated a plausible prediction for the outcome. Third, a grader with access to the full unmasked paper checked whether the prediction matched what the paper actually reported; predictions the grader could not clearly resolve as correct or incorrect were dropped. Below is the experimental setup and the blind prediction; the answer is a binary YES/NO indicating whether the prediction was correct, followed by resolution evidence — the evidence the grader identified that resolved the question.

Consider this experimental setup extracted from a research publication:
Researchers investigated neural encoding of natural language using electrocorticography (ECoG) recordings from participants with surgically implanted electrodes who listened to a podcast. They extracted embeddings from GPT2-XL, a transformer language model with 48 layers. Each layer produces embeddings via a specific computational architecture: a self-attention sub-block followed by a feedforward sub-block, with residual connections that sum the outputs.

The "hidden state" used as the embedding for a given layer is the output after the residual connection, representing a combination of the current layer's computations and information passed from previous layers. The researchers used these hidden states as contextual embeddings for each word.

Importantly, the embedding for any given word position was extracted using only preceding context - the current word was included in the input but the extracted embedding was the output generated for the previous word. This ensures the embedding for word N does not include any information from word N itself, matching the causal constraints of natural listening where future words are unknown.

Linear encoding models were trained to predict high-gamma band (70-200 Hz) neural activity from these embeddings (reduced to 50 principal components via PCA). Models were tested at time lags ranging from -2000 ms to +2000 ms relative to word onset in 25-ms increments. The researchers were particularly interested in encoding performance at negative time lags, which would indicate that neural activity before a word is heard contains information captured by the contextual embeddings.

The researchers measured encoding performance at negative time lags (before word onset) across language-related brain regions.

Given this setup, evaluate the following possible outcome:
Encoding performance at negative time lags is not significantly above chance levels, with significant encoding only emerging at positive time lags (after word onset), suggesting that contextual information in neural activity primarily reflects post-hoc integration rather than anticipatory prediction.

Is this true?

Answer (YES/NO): NO